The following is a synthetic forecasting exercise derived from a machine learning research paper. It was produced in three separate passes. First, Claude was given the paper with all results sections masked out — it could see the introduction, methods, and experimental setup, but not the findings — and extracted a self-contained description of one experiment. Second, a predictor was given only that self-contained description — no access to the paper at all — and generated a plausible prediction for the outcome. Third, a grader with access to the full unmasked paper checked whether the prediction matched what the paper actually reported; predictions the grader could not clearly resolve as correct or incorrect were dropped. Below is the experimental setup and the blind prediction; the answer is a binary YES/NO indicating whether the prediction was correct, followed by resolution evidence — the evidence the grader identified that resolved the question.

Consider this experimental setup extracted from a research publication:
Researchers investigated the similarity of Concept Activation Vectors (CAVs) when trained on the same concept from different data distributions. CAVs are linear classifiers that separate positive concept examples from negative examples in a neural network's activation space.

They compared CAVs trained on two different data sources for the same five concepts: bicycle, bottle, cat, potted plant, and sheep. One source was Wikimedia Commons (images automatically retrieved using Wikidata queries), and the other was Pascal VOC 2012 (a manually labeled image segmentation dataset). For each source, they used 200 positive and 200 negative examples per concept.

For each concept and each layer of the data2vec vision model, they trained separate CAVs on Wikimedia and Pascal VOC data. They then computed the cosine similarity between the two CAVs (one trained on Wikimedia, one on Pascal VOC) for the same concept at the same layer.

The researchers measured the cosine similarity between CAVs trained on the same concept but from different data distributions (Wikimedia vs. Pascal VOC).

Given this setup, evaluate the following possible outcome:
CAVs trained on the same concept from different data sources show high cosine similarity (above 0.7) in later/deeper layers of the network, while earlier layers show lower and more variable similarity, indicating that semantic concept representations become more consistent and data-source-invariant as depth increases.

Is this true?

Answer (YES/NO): NO